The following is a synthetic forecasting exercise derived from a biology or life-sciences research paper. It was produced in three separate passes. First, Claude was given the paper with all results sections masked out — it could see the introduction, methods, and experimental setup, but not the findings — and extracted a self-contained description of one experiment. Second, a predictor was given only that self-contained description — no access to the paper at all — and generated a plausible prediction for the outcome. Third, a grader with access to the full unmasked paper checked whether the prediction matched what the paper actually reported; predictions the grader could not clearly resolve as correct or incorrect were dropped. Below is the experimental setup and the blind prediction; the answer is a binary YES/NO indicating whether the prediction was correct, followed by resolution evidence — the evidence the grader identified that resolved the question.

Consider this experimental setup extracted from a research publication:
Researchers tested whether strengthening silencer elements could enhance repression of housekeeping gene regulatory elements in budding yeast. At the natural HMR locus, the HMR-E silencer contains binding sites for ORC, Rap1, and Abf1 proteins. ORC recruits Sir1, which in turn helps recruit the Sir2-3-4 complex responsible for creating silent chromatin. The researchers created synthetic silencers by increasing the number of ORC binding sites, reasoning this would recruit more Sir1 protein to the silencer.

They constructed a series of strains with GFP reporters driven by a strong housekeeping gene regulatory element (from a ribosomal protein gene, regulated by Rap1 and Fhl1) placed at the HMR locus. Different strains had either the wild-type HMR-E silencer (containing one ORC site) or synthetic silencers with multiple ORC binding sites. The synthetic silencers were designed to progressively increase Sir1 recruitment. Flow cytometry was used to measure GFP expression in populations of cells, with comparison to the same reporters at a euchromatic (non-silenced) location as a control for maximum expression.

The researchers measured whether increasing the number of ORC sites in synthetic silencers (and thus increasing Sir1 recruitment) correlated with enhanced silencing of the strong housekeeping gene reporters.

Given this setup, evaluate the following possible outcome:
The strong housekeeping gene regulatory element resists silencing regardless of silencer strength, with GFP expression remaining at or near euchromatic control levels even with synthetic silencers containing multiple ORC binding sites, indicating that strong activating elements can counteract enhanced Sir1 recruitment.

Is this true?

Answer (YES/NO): NO